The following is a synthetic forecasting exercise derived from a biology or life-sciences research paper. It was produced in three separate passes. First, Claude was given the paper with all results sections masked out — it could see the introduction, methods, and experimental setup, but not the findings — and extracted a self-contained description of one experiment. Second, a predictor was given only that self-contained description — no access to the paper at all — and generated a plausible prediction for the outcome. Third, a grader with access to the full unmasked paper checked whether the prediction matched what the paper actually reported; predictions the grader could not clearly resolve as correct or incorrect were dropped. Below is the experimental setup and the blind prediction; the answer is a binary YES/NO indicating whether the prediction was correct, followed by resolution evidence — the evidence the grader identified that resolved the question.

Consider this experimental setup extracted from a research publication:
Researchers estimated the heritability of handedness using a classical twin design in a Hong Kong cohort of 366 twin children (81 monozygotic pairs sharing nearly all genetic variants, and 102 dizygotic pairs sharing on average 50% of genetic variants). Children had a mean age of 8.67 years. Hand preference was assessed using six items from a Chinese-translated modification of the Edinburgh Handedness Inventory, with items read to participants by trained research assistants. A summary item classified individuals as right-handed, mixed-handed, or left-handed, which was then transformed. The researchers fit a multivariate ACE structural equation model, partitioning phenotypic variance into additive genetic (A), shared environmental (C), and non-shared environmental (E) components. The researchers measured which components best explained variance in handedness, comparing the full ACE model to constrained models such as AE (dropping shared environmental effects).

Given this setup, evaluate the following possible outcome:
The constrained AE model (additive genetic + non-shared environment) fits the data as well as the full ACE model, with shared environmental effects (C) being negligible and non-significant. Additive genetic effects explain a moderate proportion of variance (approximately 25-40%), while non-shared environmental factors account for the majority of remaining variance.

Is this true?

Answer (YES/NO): NO